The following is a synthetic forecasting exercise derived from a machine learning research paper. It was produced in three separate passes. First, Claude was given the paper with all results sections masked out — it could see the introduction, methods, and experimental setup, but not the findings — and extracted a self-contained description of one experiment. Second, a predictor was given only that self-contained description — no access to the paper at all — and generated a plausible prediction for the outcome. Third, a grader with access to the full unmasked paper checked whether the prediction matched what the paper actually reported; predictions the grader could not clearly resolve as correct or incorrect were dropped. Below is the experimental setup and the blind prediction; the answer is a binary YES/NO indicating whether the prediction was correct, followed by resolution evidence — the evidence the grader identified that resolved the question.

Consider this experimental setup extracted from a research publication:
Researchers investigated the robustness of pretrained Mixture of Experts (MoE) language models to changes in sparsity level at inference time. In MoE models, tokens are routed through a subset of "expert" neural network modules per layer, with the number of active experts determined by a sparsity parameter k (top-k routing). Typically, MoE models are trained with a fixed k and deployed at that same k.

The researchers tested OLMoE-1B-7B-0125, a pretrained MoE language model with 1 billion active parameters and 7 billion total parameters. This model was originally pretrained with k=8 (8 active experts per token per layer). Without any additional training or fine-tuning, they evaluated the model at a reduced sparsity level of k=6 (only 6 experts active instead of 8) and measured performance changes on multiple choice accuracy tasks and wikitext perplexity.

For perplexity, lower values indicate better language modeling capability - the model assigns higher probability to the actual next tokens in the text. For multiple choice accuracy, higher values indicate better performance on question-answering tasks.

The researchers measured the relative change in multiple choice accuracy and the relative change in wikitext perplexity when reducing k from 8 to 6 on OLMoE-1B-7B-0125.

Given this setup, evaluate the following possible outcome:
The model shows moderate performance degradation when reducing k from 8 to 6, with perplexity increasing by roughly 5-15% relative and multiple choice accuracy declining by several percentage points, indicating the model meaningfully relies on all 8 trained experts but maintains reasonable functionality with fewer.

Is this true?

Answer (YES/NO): NO